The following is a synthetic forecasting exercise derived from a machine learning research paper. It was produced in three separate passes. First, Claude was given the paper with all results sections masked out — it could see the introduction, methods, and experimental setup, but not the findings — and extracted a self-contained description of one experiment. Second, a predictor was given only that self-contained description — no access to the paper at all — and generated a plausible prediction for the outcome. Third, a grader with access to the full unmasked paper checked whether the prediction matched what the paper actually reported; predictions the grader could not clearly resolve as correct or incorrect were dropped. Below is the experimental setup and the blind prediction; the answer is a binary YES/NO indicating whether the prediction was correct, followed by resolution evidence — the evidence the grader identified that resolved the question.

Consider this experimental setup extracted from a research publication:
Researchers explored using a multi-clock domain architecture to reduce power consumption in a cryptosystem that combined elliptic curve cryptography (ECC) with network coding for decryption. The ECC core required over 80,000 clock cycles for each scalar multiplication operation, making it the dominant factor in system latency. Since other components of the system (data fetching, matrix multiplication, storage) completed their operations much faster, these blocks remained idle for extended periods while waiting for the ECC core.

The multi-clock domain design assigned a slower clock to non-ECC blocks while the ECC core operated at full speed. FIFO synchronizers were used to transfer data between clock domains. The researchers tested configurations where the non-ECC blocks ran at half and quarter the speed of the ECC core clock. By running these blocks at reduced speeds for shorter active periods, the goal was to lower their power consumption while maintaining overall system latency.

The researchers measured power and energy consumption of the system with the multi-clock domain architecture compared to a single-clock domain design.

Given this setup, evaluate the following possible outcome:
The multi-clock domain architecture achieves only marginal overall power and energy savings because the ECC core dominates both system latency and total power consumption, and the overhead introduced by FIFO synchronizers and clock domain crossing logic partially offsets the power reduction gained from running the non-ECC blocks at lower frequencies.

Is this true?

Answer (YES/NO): NO